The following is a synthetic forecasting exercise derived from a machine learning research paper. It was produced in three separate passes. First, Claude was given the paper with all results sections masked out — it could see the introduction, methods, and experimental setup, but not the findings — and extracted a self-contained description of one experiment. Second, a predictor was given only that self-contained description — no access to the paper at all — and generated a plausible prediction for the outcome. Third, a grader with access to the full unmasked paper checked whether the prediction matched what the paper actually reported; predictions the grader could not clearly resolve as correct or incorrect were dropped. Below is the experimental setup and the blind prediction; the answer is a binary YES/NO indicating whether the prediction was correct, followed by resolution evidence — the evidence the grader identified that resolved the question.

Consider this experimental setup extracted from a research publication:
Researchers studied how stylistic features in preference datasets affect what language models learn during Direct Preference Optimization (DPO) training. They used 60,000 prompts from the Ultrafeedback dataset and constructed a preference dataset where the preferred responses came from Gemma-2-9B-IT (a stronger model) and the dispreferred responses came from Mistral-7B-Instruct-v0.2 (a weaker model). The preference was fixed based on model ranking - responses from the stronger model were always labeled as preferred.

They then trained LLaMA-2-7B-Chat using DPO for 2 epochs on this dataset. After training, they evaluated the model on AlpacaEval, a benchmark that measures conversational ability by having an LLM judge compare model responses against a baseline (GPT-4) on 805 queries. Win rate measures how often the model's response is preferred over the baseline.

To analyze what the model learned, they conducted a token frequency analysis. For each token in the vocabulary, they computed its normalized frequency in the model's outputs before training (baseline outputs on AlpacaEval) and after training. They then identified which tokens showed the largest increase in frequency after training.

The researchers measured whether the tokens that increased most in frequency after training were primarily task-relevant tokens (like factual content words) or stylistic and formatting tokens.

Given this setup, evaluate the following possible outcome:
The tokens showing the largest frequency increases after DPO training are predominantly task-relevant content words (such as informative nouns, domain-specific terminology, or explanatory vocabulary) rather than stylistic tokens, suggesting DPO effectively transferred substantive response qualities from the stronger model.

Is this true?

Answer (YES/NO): NO